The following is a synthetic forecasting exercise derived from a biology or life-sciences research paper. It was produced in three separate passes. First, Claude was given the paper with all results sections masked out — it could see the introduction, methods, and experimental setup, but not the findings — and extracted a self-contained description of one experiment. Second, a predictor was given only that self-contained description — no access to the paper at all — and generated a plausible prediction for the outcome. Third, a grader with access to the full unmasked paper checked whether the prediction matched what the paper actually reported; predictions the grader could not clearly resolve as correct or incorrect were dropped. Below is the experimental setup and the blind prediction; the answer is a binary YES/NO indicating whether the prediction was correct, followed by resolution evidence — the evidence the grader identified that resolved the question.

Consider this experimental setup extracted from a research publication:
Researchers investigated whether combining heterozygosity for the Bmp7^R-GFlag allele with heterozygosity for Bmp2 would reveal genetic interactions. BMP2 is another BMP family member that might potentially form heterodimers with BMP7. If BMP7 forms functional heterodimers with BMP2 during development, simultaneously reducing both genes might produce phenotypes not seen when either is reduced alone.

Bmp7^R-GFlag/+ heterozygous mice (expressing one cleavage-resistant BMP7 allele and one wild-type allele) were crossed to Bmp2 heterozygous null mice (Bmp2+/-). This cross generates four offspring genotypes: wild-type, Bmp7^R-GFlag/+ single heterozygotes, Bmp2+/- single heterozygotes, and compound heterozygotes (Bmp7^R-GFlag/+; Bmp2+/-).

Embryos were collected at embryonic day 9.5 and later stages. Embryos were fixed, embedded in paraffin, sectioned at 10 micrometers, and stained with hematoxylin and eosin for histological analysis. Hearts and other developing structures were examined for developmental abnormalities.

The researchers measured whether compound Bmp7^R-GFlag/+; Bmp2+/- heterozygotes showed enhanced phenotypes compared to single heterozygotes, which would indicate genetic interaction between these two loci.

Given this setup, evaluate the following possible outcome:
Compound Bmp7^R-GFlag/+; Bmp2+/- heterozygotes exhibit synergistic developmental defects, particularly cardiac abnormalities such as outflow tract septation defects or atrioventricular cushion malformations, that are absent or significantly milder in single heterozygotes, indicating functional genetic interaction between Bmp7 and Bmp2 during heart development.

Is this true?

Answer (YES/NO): YES